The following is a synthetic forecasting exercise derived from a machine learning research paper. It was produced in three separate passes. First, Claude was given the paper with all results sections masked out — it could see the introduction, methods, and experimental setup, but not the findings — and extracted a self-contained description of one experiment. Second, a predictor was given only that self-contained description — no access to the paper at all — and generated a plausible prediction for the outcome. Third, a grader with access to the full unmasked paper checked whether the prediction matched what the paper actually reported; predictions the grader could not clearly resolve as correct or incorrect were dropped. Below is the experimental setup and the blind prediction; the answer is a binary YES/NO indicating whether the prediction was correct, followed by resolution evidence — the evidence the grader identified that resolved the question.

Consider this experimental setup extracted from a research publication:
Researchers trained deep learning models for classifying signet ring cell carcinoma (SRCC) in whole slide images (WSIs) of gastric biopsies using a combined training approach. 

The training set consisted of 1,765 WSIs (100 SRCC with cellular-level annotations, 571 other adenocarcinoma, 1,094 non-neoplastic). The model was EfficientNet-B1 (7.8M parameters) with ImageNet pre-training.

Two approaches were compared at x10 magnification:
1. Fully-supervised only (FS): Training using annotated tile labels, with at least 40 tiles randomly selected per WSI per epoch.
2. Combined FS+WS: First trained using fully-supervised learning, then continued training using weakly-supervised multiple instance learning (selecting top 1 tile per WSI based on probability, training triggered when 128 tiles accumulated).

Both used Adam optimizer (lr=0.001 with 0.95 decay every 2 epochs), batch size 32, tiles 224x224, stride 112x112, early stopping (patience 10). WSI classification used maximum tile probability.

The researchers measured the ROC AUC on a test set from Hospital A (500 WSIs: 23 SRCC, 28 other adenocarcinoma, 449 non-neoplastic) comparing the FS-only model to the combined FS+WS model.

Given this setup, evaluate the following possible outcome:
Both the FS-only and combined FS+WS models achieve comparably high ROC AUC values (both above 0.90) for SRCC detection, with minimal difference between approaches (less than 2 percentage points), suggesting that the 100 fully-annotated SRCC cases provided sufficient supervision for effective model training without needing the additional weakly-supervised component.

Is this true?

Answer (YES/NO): YES